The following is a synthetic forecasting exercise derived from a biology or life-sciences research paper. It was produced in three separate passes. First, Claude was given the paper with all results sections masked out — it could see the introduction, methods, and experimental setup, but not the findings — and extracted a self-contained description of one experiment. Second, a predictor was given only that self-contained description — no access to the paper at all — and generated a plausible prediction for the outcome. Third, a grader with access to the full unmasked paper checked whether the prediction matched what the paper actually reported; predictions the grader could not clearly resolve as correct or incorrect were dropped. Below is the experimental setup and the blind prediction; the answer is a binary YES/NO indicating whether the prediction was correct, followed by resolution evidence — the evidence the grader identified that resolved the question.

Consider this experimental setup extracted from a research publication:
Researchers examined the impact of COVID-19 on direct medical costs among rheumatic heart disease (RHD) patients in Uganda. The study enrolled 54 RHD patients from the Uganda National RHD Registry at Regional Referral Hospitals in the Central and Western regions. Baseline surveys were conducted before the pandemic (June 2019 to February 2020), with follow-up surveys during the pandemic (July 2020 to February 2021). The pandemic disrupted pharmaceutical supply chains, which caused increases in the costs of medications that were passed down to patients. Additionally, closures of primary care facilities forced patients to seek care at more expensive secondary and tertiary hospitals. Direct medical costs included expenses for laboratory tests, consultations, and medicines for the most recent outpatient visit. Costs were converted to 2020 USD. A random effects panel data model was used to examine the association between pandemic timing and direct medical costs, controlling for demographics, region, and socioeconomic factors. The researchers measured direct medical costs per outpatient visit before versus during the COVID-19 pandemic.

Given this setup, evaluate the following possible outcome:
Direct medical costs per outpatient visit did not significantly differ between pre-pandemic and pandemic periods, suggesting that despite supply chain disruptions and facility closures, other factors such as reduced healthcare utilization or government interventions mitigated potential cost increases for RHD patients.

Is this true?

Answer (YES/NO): NO